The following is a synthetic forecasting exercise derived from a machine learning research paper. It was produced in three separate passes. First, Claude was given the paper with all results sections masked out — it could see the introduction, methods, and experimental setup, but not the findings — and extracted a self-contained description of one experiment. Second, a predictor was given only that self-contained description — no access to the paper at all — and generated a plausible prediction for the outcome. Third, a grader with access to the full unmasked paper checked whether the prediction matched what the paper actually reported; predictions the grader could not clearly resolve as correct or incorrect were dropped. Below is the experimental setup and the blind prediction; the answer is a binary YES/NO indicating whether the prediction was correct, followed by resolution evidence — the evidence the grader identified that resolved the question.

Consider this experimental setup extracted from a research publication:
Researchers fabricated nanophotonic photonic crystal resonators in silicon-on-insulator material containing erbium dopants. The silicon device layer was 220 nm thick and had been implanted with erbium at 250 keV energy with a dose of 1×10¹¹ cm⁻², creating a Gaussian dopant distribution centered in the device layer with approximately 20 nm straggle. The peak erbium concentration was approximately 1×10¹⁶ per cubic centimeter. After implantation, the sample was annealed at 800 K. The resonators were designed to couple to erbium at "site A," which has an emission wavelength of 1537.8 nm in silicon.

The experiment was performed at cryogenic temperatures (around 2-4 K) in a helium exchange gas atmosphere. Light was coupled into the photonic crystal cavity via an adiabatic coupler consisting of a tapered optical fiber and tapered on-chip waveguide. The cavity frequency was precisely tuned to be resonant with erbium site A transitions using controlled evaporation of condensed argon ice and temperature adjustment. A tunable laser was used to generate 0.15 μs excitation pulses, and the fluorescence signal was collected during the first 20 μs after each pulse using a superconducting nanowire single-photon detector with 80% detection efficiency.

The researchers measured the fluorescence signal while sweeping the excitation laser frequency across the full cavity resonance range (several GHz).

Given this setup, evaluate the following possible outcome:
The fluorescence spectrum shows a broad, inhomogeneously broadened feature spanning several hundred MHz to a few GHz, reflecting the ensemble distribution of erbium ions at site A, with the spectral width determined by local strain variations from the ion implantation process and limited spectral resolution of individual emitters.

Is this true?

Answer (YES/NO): NO